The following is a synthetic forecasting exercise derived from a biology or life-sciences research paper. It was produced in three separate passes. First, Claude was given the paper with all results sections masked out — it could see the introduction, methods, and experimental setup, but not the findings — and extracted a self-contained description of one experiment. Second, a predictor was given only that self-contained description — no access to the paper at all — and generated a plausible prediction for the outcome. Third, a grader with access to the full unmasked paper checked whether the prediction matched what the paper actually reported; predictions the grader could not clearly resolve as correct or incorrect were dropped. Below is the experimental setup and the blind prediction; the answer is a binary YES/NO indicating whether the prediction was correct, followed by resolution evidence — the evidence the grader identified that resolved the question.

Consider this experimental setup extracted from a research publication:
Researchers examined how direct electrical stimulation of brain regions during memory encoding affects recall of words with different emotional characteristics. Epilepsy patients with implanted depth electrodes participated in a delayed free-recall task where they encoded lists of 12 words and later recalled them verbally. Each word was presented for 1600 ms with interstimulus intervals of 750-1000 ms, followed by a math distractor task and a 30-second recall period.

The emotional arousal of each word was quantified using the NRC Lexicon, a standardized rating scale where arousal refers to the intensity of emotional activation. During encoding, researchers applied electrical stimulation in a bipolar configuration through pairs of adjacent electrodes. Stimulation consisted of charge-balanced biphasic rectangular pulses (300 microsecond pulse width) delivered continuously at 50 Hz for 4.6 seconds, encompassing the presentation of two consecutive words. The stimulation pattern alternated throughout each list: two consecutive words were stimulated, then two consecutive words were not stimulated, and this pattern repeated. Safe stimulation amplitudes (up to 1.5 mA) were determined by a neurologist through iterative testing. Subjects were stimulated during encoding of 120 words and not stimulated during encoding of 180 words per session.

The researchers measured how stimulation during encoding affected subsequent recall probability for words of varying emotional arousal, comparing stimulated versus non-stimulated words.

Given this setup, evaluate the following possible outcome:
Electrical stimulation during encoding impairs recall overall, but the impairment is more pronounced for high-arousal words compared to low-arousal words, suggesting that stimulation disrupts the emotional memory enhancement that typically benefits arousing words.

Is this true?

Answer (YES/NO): YES